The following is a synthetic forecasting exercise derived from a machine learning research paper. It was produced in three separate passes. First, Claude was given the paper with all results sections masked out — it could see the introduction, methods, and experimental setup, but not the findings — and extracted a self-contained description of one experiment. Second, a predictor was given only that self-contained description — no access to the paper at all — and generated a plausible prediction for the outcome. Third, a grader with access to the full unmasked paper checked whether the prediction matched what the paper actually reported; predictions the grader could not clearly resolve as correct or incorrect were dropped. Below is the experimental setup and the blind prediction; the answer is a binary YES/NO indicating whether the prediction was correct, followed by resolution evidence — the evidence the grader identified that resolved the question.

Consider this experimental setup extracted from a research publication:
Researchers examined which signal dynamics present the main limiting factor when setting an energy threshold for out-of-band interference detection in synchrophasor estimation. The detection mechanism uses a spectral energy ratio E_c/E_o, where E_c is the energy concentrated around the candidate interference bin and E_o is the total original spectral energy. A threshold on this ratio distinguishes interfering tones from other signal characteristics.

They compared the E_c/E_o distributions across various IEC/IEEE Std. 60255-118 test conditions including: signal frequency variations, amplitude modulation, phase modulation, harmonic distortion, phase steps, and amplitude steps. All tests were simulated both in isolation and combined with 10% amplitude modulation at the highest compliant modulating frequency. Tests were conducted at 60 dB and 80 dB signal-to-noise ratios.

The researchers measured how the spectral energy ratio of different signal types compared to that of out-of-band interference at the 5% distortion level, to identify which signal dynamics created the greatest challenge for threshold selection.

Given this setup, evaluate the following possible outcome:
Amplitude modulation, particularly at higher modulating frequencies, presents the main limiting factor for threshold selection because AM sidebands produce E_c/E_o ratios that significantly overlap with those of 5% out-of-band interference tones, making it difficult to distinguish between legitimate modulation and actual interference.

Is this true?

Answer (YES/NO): NO